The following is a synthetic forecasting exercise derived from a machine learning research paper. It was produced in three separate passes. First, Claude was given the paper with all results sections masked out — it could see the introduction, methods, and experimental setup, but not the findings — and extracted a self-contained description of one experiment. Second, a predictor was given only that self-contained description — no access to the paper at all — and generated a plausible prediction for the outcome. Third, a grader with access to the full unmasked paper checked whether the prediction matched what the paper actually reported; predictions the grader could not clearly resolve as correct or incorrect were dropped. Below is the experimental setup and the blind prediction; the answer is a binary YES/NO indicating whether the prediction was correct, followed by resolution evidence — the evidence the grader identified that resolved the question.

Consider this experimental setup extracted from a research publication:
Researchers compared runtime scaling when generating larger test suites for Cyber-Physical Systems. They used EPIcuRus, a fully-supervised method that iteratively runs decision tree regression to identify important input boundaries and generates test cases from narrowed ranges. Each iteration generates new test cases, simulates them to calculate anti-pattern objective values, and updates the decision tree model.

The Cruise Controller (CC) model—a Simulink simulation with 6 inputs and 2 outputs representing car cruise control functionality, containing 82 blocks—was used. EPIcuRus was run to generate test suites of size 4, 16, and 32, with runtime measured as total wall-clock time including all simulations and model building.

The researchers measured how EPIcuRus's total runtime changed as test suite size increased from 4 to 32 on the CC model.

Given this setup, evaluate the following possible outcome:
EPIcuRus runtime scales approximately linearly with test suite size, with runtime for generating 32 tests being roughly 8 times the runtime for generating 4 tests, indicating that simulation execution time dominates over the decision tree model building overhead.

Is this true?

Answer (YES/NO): NO